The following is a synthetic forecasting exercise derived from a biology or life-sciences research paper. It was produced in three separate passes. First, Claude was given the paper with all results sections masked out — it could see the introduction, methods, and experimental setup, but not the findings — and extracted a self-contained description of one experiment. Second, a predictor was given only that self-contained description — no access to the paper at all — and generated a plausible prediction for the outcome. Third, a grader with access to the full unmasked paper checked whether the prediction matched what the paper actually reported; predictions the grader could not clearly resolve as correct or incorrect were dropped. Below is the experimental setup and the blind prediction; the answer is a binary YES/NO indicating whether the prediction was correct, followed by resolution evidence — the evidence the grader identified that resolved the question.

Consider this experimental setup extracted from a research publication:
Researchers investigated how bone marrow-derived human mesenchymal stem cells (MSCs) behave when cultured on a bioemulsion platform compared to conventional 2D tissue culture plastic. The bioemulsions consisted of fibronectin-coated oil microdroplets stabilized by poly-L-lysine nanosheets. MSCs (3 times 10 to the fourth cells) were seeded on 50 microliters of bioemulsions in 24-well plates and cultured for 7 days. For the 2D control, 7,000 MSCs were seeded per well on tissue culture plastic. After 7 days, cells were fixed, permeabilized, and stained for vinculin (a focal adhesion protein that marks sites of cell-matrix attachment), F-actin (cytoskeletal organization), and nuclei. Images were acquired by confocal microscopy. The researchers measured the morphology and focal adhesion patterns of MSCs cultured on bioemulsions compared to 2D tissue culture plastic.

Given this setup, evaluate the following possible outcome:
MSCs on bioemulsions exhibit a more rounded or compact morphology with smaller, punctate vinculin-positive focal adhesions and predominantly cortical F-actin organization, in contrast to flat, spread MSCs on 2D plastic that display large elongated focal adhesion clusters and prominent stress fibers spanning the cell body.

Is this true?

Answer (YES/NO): NO